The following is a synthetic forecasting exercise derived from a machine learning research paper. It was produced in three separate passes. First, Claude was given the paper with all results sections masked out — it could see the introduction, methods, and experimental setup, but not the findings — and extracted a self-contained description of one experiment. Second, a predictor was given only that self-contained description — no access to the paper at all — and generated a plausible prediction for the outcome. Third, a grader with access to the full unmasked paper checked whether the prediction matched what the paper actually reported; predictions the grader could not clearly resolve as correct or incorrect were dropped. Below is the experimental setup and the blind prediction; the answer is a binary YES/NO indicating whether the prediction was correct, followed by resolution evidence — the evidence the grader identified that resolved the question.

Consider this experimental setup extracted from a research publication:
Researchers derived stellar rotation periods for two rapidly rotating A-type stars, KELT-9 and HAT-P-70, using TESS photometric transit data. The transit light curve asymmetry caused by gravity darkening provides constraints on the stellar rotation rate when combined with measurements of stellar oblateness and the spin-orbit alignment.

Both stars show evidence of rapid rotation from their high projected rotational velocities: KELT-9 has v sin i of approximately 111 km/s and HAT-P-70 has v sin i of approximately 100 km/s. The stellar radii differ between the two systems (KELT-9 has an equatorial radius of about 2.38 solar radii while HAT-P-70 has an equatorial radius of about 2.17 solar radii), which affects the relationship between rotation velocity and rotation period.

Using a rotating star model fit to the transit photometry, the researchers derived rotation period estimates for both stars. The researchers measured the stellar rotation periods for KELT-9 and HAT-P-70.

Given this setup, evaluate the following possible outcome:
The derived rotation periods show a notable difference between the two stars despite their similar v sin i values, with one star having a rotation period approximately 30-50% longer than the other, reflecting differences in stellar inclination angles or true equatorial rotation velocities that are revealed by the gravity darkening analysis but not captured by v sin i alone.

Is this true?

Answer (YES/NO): NO